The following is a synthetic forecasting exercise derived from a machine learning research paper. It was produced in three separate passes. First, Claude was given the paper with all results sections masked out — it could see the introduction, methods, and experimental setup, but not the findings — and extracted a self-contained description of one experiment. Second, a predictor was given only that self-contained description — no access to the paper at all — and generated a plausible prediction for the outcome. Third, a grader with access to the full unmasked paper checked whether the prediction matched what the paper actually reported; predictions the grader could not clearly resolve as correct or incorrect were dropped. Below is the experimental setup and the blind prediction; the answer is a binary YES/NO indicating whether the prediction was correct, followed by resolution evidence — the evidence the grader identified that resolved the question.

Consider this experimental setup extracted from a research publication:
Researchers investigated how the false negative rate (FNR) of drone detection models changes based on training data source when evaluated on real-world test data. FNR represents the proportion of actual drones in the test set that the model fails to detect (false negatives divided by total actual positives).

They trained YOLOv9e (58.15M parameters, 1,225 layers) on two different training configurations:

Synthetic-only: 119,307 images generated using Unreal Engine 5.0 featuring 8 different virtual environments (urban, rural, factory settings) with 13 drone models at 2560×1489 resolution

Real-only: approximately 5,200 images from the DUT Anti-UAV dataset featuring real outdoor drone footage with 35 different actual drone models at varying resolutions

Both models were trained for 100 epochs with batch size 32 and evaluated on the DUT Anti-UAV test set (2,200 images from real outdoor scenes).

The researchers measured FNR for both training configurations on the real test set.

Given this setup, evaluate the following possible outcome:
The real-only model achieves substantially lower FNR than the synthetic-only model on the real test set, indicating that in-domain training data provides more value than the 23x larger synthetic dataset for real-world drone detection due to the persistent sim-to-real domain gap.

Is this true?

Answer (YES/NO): YES